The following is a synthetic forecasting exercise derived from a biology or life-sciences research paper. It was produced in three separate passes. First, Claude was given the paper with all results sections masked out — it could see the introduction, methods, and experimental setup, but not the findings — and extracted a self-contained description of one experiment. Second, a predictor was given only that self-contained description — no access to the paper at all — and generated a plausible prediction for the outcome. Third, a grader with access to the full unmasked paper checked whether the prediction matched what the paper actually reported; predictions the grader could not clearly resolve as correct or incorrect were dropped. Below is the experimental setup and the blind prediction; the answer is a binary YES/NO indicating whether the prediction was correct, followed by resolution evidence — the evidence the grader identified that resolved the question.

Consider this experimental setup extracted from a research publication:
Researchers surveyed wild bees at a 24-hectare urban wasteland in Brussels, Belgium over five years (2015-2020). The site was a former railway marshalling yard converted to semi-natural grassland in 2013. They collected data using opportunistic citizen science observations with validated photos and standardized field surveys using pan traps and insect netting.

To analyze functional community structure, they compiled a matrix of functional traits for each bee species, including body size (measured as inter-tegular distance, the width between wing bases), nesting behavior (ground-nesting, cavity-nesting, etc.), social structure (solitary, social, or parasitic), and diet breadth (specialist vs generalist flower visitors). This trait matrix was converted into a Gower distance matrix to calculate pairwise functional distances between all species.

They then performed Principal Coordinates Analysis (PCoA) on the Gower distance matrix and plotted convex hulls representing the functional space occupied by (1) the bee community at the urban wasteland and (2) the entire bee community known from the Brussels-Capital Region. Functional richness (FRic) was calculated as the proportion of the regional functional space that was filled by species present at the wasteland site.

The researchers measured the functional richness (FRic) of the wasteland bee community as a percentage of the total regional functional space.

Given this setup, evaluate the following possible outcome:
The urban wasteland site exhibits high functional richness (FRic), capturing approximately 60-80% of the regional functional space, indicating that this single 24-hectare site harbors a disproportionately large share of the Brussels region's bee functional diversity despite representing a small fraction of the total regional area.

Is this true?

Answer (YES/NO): NO